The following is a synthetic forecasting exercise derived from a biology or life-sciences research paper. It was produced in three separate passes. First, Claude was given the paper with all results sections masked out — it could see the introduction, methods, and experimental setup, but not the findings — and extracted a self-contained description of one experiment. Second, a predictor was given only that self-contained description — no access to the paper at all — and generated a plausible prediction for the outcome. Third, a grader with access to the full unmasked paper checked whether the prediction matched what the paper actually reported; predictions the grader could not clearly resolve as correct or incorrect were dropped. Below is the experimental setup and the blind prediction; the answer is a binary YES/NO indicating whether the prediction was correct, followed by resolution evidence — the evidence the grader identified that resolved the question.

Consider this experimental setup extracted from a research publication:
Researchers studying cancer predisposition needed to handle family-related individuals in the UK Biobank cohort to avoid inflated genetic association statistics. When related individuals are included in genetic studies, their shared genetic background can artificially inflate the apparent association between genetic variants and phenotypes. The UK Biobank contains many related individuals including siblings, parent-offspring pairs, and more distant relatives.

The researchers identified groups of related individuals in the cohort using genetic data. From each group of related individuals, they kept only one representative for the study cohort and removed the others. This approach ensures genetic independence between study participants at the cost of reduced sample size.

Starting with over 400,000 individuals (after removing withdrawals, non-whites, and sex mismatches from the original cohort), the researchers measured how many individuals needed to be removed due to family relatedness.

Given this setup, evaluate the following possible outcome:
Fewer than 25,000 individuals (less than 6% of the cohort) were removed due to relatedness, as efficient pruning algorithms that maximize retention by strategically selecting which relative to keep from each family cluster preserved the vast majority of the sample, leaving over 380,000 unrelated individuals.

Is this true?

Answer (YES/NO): NO